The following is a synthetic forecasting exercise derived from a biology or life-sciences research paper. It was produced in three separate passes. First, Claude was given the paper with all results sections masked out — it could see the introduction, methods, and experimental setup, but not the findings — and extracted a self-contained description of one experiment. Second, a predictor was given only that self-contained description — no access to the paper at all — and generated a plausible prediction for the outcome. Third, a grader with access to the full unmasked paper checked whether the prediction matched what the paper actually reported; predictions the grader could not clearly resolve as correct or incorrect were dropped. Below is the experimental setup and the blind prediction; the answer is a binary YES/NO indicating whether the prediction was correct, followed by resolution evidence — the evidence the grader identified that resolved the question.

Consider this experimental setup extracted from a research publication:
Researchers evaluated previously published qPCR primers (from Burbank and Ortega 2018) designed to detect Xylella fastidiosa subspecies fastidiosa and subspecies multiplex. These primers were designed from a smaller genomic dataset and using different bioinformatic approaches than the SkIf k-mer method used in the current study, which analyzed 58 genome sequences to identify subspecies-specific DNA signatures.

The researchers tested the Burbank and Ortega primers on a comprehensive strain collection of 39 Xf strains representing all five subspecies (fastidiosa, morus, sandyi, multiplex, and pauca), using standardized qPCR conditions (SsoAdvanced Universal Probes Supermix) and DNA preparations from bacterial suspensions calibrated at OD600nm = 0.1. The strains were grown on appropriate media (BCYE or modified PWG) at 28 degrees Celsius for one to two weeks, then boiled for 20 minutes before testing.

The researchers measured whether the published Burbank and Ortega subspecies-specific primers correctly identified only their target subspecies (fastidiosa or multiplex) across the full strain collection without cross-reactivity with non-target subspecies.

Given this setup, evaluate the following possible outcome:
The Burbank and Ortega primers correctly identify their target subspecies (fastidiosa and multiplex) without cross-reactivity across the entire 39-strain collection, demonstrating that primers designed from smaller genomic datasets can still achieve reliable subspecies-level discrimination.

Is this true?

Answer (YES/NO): NO